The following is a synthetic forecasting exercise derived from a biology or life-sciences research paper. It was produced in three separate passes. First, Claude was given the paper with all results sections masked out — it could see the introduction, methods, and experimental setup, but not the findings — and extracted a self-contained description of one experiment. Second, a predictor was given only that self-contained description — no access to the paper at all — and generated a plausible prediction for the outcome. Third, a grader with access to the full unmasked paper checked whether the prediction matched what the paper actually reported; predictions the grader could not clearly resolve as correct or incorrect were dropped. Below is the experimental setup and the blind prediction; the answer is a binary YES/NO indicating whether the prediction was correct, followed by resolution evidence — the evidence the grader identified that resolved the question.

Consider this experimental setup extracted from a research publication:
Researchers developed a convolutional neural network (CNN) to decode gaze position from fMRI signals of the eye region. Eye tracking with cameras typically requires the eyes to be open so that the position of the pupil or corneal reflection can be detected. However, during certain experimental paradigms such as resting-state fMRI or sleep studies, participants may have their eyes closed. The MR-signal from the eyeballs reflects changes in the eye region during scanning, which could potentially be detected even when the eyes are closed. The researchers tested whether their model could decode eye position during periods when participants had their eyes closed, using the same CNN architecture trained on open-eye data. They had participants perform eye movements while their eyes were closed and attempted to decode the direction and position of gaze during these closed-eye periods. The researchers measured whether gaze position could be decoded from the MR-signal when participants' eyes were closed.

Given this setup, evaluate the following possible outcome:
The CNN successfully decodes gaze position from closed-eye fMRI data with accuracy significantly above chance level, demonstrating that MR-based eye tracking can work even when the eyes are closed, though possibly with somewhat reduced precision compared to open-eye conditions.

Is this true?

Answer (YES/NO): YES